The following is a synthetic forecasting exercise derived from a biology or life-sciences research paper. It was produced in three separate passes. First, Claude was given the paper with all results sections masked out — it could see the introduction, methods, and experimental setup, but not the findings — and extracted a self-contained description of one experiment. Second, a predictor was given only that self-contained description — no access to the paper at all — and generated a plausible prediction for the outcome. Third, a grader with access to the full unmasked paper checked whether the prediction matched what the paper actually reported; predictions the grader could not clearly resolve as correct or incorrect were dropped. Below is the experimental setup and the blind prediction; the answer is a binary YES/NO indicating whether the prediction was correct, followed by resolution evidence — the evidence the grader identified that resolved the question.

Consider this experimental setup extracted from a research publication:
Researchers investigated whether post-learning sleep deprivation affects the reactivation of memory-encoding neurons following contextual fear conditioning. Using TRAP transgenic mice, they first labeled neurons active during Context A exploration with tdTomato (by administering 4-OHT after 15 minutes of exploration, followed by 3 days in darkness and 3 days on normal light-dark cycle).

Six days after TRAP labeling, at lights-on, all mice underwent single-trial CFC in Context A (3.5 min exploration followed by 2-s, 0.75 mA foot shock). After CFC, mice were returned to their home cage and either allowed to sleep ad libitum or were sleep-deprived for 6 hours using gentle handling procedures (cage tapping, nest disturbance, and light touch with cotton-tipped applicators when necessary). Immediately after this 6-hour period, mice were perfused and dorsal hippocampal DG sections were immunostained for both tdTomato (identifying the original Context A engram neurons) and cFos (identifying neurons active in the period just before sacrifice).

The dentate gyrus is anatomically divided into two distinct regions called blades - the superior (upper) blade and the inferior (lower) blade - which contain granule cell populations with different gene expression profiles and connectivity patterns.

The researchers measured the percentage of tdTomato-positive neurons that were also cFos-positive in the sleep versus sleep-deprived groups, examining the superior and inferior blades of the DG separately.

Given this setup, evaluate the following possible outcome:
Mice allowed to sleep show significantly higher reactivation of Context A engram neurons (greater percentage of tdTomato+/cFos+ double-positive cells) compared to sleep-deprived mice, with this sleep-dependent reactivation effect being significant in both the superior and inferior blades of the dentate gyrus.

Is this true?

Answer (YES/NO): NO